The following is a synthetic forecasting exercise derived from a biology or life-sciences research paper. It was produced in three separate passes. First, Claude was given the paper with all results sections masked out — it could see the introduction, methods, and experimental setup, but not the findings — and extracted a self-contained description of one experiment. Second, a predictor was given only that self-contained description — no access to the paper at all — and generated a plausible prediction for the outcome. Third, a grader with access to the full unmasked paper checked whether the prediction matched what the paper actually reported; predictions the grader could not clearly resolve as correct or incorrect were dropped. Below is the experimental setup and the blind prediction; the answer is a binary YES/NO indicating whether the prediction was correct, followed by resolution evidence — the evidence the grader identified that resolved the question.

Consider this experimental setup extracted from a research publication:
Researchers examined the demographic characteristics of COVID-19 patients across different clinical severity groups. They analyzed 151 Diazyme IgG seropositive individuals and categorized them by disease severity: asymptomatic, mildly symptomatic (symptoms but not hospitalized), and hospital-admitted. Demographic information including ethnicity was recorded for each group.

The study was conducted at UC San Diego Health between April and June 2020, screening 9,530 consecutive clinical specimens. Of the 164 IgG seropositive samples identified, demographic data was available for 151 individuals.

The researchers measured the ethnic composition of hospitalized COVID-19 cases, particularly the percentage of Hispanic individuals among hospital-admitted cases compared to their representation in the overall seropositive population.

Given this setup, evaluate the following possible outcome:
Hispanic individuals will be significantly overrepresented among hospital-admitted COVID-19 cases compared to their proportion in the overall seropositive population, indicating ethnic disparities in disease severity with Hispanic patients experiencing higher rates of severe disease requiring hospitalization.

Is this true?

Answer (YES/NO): YES